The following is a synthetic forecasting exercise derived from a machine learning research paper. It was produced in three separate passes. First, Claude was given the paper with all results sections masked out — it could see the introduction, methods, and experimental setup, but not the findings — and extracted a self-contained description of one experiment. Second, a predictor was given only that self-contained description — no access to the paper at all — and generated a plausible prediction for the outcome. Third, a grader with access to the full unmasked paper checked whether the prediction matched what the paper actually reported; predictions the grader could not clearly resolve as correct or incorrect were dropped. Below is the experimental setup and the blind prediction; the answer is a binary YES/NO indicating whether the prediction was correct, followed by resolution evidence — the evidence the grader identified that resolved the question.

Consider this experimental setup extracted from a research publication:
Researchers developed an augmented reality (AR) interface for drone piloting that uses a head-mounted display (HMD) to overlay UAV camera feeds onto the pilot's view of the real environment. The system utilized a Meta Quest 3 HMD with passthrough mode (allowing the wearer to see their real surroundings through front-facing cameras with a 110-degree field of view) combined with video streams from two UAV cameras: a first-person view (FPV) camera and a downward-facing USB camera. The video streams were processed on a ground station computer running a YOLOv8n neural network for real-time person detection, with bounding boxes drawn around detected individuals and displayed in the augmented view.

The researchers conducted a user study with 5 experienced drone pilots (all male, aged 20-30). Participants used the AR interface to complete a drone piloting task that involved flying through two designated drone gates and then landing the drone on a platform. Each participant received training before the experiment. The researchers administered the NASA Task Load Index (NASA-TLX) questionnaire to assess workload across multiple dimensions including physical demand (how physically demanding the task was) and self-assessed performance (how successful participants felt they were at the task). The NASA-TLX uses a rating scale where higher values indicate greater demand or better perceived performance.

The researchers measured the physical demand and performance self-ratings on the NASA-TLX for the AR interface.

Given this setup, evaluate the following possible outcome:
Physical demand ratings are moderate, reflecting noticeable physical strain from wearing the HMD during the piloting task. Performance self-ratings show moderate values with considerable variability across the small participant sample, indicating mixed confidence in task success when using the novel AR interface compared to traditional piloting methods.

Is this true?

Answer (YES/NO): NO